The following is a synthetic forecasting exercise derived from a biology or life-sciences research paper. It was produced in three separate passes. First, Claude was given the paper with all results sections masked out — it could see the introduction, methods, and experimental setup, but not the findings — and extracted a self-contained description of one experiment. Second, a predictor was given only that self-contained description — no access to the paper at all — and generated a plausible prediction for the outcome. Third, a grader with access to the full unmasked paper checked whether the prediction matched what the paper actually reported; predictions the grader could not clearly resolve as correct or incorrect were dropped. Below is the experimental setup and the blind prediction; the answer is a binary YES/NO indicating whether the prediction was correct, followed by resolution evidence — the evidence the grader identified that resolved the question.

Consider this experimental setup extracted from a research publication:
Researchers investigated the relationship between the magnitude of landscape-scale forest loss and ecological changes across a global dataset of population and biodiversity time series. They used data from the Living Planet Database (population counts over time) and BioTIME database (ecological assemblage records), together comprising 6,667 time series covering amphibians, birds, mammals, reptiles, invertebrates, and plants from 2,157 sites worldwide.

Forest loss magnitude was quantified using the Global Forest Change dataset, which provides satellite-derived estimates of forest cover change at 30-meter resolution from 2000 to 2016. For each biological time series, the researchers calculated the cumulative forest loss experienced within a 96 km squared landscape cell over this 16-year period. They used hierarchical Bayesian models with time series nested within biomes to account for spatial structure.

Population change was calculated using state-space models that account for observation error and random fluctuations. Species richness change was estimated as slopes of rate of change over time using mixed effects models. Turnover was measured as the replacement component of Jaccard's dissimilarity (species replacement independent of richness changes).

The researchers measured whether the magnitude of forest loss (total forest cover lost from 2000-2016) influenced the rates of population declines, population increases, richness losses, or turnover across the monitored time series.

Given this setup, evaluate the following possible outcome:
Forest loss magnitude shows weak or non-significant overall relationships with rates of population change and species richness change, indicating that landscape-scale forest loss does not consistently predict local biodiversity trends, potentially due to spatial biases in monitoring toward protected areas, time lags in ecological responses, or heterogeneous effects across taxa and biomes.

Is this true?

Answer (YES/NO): YES